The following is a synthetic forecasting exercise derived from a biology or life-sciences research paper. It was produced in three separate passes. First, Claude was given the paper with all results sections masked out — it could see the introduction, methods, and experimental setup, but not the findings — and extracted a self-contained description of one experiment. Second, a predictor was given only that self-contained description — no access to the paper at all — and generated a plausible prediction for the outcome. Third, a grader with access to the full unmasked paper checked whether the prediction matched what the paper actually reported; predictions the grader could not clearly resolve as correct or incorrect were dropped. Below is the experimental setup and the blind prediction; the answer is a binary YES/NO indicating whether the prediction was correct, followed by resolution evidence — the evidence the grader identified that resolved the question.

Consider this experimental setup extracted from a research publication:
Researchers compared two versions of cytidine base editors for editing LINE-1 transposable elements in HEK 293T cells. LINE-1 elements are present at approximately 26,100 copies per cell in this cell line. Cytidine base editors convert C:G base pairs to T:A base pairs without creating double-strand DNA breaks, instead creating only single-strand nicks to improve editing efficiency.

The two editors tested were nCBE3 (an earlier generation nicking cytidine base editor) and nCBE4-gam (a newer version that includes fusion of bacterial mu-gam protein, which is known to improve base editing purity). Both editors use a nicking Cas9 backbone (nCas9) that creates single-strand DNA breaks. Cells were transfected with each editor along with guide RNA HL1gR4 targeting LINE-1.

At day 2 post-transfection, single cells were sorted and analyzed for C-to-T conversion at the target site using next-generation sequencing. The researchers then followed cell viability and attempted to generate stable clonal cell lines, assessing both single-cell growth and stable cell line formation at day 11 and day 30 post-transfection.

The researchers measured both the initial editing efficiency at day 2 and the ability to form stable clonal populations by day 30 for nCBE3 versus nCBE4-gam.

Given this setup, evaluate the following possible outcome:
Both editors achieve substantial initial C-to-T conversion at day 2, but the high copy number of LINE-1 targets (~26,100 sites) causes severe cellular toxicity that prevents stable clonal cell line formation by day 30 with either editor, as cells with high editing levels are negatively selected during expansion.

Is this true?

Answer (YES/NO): NO